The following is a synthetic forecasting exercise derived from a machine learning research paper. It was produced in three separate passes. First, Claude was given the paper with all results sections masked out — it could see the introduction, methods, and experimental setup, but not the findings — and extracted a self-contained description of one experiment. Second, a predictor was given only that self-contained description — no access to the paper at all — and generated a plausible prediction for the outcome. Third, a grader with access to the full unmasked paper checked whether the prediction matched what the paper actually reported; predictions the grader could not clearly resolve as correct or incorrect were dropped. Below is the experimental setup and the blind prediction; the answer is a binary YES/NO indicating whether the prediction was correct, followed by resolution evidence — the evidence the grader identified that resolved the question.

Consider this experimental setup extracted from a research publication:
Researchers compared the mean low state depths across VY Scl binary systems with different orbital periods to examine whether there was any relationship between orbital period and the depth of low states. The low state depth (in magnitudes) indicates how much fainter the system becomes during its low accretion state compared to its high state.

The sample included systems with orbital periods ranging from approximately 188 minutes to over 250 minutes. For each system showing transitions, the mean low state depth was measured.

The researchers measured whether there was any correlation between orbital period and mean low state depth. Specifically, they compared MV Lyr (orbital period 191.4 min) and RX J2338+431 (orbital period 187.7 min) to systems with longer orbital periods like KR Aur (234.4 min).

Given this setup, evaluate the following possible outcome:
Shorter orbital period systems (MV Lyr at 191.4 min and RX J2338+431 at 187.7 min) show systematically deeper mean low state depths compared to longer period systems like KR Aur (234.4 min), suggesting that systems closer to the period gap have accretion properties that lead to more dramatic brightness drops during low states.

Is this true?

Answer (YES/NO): NO